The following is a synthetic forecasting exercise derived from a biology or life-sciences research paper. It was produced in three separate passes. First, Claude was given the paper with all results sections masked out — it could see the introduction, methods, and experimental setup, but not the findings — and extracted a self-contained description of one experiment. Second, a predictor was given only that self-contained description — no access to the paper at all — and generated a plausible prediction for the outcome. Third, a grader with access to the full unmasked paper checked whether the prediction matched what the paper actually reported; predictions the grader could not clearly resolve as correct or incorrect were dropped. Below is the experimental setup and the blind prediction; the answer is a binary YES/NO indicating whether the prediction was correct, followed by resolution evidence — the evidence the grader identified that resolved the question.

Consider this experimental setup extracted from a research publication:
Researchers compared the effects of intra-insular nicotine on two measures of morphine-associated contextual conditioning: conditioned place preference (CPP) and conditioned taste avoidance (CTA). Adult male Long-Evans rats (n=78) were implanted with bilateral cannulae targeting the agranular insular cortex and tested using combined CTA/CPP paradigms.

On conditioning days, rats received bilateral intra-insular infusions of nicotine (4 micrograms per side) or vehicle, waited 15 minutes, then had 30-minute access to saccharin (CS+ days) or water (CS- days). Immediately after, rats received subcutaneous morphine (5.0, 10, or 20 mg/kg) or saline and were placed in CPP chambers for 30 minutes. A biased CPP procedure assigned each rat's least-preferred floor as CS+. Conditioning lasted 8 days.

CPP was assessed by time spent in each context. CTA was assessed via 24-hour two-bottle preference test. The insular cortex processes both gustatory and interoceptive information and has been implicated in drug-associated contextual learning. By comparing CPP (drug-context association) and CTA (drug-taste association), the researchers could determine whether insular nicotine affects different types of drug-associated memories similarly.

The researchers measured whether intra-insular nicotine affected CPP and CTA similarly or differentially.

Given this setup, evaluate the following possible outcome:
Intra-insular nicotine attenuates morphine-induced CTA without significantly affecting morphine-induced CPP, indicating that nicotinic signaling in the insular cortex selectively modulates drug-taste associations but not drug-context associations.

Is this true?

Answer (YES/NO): NO